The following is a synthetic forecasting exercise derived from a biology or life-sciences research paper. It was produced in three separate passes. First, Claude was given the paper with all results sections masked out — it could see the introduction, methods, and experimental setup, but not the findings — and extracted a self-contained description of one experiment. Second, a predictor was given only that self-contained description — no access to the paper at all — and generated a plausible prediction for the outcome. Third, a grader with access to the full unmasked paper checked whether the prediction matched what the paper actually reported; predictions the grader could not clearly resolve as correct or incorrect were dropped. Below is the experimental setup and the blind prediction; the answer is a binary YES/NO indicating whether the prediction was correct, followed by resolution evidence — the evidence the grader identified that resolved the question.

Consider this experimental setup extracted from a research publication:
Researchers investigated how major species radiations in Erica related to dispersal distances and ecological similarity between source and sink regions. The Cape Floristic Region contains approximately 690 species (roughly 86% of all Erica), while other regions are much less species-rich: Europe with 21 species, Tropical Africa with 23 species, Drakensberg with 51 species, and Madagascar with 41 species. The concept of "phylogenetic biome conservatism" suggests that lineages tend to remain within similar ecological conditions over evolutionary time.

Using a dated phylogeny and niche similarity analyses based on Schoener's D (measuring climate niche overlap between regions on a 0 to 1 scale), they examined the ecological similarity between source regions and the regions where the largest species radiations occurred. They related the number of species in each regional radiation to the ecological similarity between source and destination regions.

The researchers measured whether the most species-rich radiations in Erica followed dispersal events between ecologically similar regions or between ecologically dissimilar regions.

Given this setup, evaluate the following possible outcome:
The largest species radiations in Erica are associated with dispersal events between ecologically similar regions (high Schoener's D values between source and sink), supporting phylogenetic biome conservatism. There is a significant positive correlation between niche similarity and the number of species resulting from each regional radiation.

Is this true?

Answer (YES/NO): NO